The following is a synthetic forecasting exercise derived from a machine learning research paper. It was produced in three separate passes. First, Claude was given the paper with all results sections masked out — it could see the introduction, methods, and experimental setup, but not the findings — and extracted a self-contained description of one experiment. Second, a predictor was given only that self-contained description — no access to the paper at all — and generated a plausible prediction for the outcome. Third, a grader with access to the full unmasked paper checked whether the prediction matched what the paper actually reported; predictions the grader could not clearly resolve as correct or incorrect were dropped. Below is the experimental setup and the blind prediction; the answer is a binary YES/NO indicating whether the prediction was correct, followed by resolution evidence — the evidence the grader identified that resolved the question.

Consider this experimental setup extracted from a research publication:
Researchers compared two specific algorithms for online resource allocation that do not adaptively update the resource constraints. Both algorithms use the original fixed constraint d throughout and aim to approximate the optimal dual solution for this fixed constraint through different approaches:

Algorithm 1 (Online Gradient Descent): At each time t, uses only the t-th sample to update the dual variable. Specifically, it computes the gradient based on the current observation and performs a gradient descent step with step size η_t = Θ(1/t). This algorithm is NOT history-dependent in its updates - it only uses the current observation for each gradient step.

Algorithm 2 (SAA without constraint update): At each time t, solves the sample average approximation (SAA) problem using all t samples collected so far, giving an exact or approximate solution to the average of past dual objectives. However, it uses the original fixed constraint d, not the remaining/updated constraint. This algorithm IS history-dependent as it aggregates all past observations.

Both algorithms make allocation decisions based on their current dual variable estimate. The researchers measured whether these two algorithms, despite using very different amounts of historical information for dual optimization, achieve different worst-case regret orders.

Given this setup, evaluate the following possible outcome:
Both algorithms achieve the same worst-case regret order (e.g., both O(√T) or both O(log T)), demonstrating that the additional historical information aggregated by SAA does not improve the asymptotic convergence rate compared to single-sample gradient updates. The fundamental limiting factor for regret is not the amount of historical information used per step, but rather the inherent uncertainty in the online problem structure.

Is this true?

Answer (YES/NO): YES